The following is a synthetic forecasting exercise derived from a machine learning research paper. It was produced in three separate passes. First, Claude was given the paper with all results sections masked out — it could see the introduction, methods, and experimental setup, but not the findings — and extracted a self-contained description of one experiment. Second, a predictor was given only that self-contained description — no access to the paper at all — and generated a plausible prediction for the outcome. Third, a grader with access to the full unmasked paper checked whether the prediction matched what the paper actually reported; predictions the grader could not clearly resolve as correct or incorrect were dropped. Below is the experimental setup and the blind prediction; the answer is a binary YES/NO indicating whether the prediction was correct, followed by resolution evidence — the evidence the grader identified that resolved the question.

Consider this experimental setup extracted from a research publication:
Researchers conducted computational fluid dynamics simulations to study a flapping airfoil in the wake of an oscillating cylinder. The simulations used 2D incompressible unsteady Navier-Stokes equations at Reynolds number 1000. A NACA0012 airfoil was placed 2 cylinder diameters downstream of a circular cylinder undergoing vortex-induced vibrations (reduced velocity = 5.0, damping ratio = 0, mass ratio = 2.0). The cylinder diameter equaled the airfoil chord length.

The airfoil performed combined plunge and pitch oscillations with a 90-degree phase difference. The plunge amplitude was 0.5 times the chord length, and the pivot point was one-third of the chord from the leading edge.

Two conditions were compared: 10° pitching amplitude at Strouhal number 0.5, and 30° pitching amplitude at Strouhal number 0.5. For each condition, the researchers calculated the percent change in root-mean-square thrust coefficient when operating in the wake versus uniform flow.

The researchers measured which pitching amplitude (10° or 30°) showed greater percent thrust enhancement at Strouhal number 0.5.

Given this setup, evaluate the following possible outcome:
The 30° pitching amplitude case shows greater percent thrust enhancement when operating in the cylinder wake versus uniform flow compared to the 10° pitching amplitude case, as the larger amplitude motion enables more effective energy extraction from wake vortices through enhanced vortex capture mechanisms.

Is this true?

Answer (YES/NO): YES